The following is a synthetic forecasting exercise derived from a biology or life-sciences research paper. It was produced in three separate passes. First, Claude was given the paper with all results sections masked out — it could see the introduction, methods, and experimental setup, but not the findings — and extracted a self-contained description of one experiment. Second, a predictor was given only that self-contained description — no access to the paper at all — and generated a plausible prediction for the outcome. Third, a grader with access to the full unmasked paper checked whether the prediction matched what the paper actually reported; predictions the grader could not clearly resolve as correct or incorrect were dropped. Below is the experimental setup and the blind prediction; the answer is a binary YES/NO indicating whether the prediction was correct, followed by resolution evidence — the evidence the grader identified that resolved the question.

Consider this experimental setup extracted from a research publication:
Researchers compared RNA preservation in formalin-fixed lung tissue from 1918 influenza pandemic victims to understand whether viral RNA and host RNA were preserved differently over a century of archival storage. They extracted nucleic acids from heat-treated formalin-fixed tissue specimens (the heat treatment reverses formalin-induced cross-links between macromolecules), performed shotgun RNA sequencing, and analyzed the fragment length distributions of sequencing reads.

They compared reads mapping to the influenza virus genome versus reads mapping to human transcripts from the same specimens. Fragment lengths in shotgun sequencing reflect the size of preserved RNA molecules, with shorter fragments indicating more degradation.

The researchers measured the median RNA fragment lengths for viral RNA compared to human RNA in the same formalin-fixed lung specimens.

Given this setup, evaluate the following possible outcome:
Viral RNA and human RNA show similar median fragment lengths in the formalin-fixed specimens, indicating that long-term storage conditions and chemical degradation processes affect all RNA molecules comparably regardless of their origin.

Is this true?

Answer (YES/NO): NO